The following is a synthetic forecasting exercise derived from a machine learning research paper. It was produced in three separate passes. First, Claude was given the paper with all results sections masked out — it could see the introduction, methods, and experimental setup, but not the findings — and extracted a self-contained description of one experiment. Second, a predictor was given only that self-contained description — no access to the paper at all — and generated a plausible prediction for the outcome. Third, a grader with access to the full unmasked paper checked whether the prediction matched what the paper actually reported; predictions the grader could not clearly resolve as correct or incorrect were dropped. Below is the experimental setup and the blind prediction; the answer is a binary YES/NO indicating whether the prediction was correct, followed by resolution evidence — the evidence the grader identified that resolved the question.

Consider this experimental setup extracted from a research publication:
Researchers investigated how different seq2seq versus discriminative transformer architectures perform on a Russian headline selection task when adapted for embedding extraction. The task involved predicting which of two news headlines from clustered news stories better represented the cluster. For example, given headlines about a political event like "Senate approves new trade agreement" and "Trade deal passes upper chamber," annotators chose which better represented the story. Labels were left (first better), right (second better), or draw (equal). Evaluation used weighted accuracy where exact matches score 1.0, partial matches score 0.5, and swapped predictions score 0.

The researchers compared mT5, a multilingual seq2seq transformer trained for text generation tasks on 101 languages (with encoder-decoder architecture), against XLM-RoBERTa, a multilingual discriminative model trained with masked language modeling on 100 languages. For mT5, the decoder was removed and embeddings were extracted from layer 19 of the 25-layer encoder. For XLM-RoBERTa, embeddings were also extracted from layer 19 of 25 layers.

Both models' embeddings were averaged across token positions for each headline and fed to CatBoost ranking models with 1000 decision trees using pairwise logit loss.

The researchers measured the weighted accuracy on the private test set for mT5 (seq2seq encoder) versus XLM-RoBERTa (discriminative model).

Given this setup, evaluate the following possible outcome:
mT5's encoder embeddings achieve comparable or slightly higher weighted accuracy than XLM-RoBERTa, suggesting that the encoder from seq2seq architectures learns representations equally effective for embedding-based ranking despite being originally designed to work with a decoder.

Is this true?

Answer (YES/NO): NO